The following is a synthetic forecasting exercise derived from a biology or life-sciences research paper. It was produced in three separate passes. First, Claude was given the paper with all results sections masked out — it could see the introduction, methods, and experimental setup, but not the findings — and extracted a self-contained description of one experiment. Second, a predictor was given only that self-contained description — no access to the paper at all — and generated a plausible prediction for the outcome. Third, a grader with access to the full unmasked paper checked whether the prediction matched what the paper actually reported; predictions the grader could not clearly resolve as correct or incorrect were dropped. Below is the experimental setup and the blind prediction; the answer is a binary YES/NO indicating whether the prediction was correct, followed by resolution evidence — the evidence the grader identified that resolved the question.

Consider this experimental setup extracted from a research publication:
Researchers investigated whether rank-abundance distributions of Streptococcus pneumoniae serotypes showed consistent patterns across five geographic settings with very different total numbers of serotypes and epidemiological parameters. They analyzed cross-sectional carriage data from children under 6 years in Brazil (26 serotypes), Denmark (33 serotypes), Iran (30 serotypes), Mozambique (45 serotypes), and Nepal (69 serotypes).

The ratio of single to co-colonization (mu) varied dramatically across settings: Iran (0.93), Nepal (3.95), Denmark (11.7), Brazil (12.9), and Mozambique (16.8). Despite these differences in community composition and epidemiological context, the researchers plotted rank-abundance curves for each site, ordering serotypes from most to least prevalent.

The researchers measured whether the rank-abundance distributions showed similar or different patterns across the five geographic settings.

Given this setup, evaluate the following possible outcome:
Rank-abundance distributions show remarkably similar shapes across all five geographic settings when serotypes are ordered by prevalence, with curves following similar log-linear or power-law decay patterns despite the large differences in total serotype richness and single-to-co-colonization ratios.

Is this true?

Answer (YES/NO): YES